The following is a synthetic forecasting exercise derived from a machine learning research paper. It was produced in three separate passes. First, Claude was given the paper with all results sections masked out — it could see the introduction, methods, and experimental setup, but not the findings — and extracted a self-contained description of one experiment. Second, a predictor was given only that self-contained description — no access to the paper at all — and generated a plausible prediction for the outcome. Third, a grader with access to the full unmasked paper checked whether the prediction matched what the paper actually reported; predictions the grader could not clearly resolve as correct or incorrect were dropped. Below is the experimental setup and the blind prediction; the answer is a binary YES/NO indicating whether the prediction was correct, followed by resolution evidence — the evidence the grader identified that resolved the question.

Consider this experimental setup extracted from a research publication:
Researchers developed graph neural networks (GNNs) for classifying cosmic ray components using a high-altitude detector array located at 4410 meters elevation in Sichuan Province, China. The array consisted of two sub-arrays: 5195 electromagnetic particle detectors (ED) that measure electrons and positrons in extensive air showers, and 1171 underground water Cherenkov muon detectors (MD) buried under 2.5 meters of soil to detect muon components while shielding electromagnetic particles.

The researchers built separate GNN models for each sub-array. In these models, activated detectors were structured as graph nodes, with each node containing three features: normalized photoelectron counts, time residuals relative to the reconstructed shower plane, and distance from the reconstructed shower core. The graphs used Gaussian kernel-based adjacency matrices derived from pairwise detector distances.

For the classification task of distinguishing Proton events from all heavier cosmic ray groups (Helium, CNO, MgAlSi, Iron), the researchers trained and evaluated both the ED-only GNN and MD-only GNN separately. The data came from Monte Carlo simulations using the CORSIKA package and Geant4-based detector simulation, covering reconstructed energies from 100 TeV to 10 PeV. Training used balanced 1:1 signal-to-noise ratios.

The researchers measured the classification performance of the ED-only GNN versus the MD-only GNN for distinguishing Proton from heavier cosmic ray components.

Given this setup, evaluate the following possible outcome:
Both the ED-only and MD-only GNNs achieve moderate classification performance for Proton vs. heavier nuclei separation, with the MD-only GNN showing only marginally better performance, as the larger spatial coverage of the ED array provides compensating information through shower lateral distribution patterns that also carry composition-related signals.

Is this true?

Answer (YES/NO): NO